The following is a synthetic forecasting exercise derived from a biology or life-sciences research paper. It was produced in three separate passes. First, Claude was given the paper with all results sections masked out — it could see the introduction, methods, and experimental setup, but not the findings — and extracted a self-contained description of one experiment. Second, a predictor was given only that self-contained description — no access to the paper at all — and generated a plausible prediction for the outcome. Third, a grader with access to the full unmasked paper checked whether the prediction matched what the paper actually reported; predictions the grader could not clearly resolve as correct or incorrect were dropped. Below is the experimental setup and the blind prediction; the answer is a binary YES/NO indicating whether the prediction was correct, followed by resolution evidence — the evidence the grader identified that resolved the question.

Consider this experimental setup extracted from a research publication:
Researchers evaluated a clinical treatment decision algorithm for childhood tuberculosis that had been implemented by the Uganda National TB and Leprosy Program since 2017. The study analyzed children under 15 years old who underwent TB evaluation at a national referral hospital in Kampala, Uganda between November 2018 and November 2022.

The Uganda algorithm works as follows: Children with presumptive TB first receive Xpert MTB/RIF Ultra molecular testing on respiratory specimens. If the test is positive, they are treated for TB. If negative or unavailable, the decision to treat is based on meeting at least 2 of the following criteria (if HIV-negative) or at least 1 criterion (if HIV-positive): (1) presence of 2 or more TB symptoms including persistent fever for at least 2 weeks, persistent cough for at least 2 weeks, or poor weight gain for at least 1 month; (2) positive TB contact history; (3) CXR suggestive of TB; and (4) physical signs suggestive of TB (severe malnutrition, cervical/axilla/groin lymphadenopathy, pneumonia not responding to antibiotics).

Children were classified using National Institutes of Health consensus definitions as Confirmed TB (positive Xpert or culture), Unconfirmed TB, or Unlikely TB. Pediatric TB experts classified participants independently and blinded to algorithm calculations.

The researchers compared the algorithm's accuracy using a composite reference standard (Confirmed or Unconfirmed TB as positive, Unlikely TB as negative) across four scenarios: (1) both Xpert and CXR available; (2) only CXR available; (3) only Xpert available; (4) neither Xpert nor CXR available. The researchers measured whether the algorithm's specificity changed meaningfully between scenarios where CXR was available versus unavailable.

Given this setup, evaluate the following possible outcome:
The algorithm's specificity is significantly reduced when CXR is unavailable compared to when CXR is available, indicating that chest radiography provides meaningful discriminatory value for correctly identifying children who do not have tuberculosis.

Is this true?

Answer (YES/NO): NO